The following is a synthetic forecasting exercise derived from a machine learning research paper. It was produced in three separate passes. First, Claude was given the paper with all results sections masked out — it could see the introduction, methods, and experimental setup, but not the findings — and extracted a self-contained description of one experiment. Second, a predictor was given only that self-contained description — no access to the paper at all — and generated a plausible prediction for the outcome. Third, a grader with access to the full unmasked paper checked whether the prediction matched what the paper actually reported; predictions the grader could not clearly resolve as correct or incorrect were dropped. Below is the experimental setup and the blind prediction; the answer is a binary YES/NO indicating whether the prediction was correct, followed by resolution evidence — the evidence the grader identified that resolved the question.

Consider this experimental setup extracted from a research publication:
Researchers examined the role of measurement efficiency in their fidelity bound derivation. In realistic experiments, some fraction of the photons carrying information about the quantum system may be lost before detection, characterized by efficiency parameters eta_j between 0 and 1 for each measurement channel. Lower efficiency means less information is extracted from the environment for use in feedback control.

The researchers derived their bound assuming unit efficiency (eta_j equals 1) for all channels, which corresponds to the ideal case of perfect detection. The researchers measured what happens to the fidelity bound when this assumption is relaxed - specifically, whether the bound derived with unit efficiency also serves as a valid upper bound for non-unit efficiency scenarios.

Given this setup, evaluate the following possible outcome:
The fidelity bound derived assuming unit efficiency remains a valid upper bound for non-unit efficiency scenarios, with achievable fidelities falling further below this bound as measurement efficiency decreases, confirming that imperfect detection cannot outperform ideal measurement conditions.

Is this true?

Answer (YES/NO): YES